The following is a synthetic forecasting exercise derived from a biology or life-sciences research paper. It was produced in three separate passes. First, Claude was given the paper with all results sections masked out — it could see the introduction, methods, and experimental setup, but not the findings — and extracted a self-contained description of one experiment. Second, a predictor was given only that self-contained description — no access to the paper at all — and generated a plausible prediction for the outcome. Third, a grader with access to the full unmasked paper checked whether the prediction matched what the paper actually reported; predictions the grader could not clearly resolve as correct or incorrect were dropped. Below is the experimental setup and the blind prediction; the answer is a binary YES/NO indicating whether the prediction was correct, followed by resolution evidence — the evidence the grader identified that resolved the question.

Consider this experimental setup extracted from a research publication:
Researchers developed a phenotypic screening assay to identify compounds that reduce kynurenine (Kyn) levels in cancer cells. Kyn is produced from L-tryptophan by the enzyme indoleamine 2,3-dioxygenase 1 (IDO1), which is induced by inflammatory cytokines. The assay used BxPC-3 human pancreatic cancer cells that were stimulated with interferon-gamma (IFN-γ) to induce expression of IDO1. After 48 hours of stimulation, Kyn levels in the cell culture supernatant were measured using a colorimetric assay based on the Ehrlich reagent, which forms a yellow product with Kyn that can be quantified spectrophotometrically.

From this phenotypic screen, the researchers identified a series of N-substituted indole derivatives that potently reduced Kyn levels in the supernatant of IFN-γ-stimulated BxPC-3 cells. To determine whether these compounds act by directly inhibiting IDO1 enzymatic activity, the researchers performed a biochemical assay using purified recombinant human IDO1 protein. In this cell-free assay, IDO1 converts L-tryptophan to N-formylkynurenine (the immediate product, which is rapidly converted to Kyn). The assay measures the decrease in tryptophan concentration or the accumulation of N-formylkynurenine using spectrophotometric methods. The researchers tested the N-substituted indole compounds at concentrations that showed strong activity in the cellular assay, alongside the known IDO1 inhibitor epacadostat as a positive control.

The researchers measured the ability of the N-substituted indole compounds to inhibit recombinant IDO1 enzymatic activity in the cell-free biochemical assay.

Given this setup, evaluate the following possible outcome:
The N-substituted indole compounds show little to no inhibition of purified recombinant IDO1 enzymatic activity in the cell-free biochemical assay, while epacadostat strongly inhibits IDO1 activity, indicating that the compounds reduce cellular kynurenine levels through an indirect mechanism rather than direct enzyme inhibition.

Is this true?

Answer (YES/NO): YES